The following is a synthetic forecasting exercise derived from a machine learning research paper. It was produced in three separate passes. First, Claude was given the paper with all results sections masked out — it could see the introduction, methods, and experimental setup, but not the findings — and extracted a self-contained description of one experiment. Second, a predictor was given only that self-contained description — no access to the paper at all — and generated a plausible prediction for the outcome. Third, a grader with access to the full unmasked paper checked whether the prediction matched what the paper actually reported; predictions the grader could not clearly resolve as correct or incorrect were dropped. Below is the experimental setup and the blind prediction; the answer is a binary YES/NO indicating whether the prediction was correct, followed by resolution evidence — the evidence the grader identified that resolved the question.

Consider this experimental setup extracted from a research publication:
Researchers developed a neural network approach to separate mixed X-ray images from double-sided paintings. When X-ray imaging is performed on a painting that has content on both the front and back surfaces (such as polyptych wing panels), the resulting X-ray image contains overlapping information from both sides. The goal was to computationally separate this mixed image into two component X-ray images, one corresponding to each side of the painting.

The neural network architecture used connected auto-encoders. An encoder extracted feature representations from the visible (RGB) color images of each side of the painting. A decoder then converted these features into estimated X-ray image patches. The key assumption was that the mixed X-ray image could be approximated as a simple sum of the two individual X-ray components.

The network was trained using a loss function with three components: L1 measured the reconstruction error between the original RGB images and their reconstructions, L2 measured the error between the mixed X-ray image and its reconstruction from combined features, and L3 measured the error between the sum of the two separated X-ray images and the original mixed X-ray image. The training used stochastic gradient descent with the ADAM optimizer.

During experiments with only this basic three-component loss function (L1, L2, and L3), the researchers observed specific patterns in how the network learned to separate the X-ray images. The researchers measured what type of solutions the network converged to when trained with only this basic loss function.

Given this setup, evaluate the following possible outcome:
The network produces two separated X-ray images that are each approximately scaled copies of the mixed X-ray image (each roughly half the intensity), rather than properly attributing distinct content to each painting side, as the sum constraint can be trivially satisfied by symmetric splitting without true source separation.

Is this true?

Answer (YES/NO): NO